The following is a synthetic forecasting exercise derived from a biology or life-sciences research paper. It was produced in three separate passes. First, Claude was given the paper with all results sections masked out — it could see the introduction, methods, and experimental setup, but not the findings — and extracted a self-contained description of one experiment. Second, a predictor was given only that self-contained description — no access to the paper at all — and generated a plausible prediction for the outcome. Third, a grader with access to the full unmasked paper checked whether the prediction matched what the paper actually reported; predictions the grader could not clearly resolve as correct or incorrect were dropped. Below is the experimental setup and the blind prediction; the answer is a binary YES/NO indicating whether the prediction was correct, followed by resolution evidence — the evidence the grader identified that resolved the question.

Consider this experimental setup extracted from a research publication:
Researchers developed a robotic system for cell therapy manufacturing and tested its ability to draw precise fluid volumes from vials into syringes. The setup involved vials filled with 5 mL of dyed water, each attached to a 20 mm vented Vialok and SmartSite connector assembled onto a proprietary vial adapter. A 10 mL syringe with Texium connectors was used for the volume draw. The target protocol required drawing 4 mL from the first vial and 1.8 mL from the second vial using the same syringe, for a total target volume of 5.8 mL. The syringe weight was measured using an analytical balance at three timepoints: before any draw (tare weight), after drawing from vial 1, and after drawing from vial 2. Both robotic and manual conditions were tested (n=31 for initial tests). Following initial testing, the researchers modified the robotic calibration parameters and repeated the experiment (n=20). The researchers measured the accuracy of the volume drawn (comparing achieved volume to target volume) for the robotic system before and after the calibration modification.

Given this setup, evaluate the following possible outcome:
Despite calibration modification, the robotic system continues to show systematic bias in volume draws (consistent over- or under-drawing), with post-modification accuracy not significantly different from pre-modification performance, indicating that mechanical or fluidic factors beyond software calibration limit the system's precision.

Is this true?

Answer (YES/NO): NO